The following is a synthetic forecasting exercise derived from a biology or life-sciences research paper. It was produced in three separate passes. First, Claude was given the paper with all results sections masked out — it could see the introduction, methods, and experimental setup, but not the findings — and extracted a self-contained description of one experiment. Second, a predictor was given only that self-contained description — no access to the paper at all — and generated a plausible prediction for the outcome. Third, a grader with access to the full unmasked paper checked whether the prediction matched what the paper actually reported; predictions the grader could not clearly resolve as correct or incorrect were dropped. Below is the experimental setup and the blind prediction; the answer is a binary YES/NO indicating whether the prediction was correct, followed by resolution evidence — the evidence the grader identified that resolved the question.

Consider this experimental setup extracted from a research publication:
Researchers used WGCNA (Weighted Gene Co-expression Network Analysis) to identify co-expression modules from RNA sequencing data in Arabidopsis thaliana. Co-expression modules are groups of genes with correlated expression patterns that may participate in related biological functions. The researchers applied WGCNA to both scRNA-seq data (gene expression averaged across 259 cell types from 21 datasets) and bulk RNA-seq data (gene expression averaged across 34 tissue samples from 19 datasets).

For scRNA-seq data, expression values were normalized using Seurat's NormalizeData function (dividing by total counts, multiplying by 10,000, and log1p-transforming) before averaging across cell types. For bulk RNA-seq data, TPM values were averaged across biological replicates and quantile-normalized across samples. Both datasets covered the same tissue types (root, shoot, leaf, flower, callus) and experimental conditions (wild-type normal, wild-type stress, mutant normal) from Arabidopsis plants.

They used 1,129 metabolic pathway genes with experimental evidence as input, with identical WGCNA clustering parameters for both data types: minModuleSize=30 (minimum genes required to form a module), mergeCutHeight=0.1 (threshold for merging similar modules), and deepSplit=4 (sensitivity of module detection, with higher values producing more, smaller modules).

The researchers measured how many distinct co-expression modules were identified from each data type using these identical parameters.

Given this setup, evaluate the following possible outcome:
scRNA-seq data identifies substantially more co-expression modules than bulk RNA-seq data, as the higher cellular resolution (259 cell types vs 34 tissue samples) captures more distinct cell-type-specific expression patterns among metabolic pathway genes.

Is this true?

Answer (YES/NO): NO